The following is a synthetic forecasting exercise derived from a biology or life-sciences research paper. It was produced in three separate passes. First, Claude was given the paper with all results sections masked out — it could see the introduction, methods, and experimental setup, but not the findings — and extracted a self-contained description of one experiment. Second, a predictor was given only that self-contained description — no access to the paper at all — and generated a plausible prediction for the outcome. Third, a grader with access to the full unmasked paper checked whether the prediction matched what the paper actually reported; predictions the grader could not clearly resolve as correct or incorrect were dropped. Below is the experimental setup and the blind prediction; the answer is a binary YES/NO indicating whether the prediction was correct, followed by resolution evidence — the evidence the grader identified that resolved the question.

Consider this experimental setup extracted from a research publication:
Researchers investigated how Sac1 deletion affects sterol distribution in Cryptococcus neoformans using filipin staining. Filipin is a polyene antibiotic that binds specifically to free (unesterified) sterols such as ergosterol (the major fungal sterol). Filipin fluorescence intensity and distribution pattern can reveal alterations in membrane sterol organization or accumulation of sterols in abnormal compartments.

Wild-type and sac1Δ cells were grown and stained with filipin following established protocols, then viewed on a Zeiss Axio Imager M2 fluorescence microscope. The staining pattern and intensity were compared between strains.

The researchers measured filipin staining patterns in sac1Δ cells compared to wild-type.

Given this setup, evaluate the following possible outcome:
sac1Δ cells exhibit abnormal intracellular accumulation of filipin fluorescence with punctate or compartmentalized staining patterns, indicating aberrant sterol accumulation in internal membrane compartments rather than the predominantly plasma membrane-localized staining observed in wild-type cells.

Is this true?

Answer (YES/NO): YES